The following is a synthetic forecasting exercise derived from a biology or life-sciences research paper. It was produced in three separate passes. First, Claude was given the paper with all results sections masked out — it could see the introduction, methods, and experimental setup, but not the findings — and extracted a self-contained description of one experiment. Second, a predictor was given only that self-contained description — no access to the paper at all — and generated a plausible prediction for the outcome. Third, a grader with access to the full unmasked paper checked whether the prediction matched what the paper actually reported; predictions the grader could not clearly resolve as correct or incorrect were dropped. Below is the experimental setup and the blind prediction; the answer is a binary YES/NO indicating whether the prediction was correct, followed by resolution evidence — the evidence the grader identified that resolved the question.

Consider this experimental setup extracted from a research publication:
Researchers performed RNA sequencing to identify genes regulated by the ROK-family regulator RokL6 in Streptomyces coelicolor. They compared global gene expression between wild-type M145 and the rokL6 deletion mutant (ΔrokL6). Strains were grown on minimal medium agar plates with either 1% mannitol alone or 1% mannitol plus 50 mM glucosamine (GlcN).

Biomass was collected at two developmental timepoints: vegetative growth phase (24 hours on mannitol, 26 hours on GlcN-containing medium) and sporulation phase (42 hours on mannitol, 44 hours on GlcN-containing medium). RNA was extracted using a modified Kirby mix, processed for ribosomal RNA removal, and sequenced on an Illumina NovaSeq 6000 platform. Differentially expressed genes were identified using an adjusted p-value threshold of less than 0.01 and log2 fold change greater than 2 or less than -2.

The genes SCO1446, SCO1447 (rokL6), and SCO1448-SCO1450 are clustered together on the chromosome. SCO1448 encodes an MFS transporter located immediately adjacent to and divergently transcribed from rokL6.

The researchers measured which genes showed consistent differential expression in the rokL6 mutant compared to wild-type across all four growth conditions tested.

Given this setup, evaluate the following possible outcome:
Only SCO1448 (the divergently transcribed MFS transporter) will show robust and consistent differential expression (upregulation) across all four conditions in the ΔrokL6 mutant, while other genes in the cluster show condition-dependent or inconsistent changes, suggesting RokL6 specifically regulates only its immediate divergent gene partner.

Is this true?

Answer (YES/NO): NO